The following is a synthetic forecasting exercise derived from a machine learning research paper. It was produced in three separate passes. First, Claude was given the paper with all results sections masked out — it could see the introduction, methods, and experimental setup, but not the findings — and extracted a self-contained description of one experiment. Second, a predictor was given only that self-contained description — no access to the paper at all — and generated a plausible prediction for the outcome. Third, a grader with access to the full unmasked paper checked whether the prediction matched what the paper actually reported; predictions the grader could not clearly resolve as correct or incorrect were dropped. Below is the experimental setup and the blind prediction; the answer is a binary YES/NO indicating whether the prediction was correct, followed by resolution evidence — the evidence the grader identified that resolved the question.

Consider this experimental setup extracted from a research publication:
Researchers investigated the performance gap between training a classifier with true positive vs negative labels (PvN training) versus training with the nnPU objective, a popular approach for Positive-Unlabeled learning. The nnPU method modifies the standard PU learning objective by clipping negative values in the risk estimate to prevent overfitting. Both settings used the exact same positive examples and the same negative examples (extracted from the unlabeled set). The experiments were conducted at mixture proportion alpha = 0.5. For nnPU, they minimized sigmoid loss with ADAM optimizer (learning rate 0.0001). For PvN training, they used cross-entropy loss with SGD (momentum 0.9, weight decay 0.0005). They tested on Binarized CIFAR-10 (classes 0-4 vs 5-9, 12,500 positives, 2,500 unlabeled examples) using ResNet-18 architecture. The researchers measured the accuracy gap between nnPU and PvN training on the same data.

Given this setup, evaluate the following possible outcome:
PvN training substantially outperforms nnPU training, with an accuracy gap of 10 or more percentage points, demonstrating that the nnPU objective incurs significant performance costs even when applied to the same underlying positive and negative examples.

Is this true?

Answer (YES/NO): YES